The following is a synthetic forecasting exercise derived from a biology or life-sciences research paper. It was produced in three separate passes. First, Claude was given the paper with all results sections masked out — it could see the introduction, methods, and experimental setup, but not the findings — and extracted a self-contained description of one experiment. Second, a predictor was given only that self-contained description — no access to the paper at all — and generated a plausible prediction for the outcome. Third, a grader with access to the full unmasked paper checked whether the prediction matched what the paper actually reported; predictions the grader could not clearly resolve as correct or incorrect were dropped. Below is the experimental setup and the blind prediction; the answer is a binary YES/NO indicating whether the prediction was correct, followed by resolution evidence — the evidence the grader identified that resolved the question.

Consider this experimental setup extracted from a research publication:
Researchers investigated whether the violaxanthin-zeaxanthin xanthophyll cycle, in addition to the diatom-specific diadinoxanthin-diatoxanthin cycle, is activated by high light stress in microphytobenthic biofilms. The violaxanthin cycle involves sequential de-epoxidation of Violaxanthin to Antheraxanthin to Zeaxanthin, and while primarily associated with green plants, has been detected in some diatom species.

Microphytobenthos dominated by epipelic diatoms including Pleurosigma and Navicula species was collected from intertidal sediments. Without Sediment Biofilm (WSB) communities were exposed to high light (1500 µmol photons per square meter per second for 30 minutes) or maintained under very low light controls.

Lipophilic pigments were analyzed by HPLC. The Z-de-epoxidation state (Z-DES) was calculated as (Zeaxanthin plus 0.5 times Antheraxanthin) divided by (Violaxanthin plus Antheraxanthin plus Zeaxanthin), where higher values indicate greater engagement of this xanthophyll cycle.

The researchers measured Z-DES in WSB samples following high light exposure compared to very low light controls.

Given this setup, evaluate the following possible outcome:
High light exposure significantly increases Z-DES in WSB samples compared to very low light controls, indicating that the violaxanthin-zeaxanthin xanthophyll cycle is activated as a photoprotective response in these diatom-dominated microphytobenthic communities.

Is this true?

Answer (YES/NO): YES